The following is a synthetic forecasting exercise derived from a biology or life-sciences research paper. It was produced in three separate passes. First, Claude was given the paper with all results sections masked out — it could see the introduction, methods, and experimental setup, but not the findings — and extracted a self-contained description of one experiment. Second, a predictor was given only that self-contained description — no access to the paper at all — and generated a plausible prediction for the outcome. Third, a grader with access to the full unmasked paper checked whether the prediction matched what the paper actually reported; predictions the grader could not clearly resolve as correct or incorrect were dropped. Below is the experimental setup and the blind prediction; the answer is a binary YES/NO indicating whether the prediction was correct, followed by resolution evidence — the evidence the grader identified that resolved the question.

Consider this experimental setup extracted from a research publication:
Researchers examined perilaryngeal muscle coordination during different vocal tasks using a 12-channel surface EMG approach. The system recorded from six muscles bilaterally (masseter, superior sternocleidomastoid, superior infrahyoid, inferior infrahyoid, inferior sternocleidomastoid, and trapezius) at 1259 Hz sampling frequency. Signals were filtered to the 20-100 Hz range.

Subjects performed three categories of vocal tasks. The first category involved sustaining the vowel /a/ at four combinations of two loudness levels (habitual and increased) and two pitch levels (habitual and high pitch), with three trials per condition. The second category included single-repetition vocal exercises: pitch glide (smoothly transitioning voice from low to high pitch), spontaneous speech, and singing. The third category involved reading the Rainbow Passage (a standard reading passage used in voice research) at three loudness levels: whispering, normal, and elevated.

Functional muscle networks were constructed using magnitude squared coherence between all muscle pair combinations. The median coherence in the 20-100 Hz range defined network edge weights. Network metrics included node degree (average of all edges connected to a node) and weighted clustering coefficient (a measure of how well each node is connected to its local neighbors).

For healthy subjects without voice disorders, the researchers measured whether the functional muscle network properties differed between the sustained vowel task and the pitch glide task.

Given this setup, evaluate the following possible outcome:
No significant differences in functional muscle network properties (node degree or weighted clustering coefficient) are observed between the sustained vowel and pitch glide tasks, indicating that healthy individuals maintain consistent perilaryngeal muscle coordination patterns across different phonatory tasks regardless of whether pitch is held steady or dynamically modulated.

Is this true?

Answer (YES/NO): NO